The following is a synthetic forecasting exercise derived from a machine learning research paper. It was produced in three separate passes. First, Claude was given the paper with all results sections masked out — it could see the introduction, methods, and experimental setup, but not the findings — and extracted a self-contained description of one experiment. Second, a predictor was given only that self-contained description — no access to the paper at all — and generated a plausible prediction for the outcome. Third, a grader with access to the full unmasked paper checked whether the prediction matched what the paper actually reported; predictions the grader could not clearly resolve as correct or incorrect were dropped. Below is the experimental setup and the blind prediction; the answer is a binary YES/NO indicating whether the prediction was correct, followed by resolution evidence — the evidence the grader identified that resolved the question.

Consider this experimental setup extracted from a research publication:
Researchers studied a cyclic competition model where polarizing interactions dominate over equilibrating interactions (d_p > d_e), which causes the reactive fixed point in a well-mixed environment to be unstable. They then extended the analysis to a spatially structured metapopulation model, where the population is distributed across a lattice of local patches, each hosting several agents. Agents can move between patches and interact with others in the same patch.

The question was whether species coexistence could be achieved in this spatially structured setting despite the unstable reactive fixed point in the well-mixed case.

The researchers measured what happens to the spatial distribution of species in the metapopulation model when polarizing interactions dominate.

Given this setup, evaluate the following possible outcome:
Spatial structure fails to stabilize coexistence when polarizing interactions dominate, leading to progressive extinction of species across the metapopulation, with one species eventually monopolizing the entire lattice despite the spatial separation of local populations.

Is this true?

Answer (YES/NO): NO